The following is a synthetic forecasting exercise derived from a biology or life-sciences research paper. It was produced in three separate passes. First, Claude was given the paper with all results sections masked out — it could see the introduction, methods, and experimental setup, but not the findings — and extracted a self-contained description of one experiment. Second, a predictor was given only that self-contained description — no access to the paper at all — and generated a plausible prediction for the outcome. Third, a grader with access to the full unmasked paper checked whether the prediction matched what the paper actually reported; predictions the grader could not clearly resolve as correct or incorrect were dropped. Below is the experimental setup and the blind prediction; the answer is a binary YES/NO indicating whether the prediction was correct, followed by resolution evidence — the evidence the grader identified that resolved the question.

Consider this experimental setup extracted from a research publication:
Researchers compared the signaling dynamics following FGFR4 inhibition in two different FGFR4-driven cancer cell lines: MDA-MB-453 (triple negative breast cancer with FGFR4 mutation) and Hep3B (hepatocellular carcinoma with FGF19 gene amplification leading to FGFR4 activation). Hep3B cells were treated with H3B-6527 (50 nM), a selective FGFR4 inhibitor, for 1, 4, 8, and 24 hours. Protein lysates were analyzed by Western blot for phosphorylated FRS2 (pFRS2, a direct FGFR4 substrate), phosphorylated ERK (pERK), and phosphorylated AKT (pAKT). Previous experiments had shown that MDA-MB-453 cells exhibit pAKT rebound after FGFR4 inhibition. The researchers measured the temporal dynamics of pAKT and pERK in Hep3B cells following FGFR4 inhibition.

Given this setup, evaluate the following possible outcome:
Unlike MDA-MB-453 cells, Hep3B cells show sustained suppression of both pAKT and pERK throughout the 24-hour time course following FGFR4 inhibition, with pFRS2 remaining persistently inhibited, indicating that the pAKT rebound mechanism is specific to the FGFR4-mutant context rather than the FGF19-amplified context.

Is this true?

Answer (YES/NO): NO